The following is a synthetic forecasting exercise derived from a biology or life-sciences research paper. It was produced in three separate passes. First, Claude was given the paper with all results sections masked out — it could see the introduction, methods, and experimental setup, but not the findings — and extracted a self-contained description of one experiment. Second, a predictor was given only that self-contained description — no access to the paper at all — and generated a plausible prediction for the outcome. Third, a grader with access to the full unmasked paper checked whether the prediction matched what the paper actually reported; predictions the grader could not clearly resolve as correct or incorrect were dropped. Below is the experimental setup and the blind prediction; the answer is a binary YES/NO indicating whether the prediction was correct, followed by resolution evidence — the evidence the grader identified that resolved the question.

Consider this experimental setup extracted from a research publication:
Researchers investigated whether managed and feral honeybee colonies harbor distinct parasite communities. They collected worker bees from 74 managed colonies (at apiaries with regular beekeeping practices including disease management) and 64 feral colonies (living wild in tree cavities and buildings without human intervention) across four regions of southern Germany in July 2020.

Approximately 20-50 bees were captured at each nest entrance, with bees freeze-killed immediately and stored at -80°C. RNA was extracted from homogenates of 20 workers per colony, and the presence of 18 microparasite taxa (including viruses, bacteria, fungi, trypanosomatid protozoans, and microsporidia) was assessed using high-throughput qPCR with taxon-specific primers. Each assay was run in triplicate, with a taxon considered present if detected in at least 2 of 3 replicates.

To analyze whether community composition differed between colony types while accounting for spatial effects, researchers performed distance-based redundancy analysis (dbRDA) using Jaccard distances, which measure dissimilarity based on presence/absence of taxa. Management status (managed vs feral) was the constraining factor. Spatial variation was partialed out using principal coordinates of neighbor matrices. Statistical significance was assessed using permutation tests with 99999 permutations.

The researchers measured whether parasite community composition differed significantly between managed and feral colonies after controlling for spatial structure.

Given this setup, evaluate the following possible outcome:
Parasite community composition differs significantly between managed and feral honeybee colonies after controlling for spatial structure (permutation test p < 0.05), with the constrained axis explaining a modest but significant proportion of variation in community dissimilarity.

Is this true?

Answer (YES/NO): NO